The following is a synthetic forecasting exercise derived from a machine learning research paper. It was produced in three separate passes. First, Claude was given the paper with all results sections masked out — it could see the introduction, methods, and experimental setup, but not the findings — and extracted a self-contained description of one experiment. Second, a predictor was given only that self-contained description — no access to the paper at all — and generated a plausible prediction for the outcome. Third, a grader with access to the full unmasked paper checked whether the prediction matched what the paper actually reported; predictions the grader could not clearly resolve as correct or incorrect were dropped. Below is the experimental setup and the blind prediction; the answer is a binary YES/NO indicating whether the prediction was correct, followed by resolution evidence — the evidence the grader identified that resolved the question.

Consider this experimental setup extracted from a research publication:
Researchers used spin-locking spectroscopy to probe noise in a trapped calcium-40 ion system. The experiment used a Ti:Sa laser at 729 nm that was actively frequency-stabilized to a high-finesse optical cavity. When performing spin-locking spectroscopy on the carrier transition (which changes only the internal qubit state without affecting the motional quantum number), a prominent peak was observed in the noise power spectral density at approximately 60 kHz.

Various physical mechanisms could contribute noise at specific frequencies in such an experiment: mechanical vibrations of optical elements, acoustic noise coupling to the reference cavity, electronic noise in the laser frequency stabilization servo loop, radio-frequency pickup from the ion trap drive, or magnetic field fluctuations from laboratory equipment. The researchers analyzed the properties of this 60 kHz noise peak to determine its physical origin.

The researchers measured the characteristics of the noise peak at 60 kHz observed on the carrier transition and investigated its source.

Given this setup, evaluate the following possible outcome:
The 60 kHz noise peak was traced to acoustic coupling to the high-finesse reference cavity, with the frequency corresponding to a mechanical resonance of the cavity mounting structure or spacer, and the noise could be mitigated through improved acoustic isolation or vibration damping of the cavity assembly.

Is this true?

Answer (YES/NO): NO